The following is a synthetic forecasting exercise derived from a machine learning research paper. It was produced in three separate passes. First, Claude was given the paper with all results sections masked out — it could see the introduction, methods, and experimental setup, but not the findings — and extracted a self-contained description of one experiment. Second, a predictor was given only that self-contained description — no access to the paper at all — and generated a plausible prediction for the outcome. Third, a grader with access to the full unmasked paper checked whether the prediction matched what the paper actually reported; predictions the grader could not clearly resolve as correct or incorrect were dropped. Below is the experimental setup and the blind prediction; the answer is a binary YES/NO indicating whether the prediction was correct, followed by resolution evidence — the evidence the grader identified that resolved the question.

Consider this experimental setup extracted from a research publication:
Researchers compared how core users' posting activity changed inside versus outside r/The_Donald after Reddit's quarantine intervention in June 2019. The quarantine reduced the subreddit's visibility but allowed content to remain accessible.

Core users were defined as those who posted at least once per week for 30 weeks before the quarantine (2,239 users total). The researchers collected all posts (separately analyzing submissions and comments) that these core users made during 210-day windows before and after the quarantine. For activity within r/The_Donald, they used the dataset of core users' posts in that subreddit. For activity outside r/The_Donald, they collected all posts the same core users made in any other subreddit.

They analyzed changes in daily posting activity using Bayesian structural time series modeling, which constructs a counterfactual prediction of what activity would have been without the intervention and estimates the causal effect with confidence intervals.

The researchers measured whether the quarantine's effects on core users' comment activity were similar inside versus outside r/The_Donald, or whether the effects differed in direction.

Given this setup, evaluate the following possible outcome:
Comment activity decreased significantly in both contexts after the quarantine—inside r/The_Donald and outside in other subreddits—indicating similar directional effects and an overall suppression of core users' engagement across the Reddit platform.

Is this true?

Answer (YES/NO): YES